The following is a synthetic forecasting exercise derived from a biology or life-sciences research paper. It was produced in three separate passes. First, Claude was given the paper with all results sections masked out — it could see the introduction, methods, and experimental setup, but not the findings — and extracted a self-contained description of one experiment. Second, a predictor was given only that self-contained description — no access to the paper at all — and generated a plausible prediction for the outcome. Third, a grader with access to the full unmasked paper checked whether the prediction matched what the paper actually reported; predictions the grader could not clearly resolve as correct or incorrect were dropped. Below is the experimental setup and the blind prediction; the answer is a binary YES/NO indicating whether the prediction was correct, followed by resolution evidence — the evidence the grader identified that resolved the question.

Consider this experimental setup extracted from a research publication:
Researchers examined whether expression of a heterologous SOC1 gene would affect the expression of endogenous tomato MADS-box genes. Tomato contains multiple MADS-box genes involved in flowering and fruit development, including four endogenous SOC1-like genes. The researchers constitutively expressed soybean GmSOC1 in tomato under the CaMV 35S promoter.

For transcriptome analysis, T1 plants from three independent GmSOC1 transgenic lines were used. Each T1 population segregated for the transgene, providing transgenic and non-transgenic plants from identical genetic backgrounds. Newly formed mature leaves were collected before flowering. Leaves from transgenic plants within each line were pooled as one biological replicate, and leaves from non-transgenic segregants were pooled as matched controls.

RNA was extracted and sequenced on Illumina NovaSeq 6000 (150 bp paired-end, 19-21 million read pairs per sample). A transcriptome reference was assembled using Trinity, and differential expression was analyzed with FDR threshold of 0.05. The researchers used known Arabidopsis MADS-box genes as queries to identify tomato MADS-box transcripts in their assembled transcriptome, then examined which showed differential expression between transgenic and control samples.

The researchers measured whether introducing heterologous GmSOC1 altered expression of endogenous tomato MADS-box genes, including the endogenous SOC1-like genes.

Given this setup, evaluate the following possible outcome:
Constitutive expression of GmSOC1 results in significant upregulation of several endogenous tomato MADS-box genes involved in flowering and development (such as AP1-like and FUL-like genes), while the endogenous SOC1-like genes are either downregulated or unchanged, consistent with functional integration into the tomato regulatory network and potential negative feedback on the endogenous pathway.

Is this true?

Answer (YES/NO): NO